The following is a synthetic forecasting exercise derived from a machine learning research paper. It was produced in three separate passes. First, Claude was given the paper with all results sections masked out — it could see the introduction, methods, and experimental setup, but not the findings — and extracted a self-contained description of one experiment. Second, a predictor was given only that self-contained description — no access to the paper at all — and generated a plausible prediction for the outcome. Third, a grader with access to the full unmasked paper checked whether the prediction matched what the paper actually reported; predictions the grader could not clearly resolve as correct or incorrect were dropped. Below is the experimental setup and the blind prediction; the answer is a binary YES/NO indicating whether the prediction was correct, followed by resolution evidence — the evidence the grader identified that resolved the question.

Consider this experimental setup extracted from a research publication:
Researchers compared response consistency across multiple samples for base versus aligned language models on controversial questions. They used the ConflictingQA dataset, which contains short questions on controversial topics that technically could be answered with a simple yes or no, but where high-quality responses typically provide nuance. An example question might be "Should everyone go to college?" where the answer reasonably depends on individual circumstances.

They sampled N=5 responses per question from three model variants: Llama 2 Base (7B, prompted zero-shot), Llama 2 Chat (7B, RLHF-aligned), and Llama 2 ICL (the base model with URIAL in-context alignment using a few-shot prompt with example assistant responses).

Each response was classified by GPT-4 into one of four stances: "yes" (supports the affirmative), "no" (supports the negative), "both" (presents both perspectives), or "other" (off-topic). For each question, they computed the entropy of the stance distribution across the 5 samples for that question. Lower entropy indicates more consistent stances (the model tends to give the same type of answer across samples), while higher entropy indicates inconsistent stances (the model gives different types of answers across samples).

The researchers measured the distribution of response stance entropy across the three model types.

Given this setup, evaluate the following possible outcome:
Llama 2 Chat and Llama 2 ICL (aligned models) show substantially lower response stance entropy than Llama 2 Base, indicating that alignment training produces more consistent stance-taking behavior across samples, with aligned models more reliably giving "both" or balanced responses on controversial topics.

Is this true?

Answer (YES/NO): YES